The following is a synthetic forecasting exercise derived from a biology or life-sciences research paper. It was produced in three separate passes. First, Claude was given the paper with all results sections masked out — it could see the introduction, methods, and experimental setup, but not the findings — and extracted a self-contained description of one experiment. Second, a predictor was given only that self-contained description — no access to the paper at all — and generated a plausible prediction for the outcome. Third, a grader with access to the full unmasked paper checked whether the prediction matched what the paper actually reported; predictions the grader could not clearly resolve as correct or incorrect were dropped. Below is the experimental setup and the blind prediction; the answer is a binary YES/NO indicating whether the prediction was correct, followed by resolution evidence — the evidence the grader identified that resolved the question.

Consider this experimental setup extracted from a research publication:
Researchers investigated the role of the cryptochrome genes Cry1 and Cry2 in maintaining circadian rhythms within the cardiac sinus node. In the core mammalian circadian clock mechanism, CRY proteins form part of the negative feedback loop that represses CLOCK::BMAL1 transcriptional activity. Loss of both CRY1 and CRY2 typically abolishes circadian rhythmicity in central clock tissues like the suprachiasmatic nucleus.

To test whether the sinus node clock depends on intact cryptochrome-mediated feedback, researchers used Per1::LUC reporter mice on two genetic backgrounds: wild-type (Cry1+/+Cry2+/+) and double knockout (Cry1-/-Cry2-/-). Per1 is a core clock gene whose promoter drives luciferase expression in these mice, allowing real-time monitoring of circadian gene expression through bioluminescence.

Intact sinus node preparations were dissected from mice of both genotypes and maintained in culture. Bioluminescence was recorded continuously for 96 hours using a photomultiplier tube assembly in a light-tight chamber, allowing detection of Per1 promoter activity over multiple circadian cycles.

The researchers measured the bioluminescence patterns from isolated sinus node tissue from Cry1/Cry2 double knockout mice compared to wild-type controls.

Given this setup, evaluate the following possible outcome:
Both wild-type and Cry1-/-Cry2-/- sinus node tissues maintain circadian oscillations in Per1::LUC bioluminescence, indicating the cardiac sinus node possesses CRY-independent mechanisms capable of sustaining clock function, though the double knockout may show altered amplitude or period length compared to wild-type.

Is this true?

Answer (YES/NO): NO